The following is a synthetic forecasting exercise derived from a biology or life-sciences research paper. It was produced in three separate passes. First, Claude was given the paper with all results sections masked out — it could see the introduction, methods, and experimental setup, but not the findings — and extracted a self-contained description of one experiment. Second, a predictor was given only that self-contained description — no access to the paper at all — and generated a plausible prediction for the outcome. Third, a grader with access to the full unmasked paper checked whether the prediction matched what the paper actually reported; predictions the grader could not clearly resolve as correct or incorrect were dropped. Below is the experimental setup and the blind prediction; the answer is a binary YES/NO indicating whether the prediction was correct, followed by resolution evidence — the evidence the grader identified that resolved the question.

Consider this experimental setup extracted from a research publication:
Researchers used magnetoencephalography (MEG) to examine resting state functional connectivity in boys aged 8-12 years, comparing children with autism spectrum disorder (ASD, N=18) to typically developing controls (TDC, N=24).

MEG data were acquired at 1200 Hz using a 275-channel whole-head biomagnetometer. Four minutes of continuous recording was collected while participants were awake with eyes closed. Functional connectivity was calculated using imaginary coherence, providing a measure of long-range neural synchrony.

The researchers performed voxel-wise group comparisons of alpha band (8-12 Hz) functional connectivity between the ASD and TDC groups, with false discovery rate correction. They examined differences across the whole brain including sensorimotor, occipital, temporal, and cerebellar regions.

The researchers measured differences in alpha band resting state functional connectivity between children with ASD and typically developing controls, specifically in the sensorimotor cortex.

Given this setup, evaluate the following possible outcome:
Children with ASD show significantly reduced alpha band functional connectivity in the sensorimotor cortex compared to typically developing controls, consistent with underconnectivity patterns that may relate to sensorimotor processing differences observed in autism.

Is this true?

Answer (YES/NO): NO